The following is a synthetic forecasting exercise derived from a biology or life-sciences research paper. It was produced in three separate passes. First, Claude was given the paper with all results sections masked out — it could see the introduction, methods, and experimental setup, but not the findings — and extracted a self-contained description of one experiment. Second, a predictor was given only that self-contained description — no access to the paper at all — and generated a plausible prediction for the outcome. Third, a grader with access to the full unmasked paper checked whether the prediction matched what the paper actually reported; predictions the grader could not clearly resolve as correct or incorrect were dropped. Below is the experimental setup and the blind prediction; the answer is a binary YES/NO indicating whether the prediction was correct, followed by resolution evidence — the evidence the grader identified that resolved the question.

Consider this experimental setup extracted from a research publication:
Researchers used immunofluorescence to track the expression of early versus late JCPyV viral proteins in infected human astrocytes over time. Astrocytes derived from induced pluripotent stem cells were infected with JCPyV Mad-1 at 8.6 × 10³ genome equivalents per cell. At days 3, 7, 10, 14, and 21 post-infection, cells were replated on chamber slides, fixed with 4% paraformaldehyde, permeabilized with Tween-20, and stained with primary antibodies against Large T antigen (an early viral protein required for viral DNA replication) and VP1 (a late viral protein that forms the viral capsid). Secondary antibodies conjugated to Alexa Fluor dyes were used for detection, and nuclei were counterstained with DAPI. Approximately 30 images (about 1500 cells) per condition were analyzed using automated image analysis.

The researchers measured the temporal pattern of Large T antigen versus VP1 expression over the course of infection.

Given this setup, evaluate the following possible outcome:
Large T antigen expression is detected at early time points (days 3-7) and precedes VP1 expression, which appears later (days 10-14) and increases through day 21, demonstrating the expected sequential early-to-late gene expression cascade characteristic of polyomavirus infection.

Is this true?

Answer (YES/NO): NO